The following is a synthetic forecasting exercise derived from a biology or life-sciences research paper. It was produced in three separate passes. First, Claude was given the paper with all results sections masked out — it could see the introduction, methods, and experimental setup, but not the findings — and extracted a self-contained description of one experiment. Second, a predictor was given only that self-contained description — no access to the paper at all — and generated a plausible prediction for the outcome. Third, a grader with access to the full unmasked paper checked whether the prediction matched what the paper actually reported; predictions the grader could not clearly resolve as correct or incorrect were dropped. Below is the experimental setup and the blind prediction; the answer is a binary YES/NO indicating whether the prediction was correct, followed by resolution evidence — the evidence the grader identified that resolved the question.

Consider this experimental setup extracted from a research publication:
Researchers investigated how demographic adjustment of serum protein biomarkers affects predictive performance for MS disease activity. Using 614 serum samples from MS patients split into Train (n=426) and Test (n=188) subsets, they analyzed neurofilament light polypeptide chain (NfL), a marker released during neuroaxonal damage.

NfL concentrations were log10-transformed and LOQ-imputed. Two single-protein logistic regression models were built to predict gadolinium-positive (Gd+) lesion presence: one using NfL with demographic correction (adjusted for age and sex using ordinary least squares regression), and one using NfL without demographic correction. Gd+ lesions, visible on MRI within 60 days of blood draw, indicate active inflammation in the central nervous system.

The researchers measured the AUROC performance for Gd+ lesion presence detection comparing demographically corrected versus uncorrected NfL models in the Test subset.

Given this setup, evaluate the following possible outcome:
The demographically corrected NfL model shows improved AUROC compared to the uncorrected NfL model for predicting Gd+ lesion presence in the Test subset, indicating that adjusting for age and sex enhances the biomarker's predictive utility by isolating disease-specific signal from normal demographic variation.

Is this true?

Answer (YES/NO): YES